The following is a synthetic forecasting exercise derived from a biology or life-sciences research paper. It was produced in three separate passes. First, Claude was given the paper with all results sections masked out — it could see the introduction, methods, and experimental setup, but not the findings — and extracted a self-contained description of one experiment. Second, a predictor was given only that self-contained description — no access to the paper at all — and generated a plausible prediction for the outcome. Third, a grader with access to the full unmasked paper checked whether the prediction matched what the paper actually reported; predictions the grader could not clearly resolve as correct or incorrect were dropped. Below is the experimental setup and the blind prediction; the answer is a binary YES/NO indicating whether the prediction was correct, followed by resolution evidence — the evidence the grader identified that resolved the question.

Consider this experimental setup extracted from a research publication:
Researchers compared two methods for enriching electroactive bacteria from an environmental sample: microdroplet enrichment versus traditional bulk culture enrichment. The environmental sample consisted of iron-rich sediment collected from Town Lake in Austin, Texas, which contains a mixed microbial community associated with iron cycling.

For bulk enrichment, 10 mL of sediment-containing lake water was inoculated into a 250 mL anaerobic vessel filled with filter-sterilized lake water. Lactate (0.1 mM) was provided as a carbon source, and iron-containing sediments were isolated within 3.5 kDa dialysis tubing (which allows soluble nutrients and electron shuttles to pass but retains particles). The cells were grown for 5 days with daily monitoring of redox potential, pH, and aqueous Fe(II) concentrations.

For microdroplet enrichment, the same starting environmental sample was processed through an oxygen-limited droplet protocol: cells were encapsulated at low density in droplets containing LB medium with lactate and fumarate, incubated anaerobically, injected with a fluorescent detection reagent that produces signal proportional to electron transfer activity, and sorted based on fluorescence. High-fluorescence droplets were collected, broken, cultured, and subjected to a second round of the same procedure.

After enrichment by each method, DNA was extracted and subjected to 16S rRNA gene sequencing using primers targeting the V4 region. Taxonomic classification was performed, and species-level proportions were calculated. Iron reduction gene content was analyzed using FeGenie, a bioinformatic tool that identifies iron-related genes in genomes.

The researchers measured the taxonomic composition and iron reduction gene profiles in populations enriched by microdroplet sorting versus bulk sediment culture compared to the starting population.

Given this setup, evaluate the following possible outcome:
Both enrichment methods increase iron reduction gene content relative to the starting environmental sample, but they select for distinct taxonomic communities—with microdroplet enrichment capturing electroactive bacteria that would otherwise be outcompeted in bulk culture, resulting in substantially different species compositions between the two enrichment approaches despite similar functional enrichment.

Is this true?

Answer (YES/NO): NO